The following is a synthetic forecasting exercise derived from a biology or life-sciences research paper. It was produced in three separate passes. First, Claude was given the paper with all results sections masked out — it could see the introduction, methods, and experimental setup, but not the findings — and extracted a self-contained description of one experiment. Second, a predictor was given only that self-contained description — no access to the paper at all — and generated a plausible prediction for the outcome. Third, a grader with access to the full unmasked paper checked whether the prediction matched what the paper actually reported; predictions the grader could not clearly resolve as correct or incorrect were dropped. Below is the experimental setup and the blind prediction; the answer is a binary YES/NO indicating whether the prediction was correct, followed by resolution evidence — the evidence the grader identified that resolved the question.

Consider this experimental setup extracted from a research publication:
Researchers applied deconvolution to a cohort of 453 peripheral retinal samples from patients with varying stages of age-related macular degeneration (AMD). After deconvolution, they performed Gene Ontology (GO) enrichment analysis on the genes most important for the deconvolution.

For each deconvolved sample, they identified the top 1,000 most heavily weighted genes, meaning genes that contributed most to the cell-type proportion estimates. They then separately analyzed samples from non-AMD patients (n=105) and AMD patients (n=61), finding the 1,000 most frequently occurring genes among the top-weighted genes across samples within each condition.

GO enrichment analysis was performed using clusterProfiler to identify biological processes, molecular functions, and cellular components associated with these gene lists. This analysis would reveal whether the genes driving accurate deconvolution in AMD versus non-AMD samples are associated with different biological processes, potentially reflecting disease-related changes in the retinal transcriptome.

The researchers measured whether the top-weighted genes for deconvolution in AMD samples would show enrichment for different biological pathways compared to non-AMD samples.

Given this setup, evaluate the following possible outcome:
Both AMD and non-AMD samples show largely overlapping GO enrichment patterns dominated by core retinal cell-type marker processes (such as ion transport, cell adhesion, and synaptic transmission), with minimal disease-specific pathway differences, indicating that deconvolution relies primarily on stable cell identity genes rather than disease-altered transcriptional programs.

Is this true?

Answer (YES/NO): NO